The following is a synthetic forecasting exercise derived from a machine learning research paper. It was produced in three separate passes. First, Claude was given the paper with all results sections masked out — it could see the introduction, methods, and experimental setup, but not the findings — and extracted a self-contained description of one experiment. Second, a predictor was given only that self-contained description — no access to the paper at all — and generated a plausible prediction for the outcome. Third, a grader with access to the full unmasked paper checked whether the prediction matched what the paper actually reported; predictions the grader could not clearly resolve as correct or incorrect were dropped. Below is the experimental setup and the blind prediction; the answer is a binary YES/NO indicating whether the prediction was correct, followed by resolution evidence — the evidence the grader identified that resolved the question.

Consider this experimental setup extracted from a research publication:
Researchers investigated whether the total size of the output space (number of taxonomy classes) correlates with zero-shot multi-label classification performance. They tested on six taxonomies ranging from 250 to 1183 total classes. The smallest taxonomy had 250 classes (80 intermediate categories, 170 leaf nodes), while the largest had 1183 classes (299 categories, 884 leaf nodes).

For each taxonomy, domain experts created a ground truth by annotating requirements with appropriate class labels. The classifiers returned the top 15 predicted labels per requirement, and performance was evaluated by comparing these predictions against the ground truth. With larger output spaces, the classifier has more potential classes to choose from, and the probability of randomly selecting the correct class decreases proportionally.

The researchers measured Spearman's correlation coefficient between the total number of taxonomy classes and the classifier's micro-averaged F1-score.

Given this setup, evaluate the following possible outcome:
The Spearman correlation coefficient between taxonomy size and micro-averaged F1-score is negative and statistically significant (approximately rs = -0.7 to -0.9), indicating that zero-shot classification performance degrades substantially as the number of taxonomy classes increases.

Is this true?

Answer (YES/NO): NO